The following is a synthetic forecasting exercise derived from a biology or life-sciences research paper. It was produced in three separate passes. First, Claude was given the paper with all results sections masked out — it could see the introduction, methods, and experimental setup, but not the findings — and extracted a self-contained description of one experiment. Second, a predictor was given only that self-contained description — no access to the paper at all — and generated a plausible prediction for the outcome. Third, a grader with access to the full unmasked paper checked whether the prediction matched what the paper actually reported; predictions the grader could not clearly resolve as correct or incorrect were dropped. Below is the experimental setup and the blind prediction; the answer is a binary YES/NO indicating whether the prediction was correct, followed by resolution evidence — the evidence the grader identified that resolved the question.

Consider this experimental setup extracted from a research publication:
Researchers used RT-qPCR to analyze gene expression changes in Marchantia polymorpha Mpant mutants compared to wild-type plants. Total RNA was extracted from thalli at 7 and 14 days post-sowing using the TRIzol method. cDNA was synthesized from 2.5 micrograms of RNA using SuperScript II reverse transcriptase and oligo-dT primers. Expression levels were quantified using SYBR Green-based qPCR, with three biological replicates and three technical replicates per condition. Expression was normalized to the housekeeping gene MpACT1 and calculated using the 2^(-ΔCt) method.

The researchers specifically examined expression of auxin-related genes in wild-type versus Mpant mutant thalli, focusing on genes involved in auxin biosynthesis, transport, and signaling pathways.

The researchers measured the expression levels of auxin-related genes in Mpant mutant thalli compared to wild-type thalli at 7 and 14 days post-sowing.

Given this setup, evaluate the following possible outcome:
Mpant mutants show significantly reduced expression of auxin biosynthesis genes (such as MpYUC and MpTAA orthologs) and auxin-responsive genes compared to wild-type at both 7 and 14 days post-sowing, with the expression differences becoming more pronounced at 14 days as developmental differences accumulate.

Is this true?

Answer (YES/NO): YES